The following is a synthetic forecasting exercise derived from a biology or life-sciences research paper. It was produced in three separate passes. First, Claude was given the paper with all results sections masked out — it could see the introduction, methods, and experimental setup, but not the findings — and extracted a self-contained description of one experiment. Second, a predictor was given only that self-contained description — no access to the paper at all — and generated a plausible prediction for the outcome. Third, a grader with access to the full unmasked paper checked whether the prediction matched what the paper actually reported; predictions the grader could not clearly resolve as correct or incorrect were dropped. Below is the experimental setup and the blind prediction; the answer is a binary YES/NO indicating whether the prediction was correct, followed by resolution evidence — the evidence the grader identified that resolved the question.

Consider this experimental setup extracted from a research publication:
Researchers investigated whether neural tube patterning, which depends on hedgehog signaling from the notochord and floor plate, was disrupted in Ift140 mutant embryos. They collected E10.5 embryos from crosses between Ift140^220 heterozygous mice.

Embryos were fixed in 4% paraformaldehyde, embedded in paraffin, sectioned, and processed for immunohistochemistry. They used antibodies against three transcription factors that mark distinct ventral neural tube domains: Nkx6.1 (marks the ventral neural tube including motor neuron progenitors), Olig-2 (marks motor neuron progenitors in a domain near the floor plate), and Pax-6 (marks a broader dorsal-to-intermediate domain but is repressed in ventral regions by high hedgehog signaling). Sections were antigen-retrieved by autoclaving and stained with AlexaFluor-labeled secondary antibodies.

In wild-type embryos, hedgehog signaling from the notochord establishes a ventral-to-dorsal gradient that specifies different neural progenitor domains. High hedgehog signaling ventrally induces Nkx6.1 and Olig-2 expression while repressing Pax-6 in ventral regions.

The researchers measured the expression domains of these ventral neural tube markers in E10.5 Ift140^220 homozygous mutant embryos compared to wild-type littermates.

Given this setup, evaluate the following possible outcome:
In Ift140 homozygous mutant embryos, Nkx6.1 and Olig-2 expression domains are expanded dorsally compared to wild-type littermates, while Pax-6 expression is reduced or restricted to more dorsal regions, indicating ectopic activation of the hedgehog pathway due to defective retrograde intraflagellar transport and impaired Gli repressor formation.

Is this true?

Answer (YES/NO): YES